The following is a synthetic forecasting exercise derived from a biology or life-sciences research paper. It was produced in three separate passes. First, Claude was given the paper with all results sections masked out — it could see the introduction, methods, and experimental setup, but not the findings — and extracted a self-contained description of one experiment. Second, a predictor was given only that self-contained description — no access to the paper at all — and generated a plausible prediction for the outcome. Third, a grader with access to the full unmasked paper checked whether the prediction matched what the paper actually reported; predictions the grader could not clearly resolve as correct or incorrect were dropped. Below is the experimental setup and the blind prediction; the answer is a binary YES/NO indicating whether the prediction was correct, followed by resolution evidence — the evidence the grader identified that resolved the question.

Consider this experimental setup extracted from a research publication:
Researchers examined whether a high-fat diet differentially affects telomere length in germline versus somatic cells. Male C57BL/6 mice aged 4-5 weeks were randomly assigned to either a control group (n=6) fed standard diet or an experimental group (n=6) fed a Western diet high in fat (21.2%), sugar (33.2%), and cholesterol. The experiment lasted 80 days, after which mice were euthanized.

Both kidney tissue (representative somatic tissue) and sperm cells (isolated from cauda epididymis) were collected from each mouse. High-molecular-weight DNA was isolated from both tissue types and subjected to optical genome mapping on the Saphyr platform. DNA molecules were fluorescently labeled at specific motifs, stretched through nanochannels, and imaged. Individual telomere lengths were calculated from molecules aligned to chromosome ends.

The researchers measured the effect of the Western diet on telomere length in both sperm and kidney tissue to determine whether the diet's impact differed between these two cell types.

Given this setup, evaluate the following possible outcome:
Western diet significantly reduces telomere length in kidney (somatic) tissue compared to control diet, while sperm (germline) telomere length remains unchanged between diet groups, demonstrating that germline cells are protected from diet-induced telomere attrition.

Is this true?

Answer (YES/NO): NO